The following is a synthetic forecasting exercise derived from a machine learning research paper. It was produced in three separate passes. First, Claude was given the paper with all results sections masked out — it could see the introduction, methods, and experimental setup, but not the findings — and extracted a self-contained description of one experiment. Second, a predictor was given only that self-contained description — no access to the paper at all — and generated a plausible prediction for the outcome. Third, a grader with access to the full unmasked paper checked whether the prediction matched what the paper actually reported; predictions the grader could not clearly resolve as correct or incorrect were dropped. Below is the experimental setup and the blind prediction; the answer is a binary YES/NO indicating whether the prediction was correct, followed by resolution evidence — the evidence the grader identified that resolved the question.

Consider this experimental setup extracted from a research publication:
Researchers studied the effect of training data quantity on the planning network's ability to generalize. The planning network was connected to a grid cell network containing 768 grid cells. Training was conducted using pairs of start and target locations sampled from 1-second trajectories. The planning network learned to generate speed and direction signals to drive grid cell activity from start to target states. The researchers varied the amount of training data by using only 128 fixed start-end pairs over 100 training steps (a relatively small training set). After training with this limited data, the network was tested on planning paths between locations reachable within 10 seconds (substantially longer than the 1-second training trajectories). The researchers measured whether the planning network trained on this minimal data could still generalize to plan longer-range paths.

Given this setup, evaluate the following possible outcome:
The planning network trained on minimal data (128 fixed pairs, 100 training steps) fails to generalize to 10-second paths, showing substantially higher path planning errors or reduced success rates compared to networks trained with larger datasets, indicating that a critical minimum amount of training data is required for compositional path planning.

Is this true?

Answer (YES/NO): NO